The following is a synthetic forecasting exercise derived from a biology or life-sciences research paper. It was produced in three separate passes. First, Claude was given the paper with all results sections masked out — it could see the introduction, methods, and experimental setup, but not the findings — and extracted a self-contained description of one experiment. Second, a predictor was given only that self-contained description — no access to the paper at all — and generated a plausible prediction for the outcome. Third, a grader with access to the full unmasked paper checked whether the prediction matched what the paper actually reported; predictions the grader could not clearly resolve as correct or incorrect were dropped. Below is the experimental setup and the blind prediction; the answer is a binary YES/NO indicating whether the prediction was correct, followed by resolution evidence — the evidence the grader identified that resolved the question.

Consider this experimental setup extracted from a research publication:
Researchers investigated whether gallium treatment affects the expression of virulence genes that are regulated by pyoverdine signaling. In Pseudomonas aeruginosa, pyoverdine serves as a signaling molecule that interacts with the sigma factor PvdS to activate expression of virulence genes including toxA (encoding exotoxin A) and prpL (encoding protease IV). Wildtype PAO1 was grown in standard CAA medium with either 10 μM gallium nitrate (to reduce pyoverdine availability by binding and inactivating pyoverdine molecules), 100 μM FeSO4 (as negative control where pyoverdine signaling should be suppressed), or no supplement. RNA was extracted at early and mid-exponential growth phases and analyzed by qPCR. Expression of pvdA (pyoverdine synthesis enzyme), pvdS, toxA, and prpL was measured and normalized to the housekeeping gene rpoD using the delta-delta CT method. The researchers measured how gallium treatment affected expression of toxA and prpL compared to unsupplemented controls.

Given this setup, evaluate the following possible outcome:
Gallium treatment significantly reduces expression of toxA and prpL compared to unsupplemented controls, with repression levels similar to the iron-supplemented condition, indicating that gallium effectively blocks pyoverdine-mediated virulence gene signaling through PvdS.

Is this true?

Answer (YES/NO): NO